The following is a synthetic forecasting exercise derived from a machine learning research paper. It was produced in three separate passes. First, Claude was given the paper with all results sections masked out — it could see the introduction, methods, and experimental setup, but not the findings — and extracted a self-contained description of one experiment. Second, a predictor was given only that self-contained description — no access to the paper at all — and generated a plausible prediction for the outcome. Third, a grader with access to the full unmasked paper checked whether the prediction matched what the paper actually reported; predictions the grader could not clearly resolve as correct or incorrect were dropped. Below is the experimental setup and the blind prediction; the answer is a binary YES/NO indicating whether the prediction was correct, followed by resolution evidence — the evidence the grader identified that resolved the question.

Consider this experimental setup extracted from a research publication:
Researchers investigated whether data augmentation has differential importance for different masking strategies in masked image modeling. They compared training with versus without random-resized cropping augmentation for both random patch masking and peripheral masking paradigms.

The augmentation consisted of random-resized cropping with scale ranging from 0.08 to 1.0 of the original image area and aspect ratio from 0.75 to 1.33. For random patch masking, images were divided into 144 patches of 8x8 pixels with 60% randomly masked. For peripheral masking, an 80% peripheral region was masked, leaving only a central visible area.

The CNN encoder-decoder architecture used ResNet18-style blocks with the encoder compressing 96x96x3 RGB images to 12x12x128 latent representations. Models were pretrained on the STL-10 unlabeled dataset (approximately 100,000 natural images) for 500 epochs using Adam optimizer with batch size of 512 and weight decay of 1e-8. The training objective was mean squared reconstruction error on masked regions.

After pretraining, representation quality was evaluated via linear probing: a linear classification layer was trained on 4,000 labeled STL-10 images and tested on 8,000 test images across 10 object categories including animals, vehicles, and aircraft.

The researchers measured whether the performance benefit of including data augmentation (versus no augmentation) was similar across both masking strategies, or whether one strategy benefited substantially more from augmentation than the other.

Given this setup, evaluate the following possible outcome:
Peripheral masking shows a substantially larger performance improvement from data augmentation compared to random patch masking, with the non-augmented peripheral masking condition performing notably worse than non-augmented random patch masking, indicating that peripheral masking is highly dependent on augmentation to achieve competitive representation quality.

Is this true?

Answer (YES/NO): YES